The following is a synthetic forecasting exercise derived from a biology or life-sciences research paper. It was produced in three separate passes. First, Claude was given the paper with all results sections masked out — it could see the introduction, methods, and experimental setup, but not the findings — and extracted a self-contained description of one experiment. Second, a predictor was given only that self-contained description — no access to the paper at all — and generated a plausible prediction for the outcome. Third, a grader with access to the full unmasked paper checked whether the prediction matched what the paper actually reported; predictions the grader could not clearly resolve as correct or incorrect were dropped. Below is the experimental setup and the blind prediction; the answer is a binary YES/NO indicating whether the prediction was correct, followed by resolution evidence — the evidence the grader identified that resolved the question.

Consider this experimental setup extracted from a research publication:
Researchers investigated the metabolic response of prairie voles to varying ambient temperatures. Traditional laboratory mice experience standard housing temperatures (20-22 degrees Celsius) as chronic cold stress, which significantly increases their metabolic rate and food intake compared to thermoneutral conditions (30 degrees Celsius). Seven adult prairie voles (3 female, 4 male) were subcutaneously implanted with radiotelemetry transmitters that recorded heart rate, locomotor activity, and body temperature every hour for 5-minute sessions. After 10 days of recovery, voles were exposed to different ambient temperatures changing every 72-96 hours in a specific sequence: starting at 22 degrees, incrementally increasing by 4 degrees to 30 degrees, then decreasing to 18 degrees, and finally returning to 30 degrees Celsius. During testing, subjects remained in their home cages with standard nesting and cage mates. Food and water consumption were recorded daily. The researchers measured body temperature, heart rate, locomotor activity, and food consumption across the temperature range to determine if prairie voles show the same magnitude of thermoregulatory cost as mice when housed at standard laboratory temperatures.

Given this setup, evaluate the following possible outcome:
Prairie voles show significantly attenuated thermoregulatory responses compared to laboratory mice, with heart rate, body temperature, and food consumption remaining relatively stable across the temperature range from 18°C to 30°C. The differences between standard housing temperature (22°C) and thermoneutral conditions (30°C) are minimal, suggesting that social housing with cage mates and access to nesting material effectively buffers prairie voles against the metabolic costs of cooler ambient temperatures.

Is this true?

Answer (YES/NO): NO